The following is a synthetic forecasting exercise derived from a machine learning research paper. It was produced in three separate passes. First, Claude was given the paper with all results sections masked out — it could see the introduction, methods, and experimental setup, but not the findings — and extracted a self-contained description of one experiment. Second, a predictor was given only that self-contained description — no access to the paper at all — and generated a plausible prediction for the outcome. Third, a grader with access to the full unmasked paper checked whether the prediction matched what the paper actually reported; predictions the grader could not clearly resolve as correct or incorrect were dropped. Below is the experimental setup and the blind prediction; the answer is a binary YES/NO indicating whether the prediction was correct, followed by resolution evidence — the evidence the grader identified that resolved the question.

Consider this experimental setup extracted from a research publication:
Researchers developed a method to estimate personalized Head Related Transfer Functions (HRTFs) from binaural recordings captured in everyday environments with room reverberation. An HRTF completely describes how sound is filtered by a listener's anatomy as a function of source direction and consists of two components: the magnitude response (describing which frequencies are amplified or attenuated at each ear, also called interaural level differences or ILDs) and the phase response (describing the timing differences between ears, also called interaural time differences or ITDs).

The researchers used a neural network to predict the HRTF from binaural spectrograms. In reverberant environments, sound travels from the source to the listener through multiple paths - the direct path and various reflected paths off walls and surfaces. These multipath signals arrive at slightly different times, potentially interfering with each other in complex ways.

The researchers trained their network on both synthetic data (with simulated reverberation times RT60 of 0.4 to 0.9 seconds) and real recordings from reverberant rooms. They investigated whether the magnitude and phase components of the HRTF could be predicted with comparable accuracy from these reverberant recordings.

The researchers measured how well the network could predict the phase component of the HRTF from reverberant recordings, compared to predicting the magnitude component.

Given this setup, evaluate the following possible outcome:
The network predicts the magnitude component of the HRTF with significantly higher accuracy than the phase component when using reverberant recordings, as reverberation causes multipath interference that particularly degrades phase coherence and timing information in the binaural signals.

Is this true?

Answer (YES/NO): YES